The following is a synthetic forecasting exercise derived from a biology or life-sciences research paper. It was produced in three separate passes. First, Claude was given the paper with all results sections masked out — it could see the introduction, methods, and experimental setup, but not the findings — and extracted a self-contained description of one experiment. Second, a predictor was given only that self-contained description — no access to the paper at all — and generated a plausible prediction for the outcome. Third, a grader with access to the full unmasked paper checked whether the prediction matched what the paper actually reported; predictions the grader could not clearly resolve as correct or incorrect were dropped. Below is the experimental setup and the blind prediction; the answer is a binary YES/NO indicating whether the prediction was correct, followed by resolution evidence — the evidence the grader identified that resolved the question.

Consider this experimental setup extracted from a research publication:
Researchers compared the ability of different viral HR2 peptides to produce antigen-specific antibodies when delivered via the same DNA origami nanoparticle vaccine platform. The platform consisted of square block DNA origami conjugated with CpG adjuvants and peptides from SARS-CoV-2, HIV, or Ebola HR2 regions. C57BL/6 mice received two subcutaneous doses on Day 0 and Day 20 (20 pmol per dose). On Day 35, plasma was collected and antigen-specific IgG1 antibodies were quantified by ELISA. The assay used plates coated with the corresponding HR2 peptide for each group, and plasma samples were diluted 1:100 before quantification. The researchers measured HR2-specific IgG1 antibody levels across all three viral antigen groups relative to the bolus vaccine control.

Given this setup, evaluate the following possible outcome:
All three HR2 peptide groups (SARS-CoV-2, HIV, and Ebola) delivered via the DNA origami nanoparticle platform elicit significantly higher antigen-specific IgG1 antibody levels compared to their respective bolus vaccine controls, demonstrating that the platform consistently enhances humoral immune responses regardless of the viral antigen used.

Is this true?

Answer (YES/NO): NO